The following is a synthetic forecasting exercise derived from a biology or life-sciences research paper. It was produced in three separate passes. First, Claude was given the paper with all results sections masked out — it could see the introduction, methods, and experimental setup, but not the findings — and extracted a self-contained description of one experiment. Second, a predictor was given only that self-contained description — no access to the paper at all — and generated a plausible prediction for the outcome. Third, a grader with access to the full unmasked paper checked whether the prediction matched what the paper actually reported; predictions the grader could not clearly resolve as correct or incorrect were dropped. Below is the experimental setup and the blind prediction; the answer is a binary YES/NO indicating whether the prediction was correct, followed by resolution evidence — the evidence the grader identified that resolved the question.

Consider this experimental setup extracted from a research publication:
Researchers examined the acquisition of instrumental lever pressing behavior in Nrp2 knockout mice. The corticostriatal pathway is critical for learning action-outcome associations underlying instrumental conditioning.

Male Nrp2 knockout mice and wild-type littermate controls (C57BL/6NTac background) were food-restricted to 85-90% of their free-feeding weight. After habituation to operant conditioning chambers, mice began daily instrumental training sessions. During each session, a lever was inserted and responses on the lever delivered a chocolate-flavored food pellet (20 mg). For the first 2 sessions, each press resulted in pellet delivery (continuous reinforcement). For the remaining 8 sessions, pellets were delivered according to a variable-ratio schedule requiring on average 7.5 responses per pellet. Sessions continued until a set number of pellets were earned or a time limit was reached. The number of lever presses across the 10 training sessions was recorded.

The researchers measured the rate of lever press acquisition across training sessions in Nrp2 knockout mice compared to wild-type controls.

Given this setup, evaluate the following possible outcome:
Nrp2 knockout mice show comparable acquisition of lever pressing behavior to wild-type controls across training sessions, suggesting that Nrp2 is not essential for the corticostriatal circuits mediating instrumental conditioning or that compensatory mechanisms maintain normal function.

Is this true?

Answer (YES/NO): NO